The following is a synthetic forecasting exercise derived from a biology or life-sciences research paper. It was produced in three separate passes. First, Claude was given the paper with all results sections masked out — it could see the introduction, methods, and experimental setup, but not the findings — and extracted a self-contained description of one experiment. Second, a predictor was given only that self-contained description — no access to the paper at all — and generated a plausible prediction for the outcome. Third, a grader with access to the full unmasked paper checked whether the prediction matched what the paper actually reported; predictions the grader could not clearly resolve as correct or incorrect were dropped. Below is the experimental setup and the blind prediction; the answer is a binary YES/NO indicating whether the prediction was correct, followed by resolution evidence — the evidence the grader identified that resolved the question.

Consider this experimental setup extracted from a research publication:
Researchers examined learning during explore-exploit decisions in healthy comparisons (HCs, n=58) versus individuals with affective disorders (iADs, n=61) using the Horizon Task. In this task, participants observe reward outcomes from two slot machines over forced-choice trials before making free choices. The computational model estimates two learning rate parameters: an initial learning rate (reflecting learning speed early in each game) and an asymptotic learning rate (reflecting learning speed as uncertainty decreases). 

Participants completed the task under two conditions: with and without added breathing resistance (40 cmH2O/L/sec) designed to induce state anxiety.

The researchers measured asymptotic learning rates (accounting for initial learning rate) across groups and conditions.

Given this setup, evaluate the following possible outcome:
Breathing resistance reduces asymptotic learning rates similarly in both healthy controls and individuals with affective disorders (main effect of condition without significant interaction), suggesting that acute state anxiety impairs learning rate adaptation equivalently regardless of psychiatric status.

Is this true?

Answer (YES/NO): NO